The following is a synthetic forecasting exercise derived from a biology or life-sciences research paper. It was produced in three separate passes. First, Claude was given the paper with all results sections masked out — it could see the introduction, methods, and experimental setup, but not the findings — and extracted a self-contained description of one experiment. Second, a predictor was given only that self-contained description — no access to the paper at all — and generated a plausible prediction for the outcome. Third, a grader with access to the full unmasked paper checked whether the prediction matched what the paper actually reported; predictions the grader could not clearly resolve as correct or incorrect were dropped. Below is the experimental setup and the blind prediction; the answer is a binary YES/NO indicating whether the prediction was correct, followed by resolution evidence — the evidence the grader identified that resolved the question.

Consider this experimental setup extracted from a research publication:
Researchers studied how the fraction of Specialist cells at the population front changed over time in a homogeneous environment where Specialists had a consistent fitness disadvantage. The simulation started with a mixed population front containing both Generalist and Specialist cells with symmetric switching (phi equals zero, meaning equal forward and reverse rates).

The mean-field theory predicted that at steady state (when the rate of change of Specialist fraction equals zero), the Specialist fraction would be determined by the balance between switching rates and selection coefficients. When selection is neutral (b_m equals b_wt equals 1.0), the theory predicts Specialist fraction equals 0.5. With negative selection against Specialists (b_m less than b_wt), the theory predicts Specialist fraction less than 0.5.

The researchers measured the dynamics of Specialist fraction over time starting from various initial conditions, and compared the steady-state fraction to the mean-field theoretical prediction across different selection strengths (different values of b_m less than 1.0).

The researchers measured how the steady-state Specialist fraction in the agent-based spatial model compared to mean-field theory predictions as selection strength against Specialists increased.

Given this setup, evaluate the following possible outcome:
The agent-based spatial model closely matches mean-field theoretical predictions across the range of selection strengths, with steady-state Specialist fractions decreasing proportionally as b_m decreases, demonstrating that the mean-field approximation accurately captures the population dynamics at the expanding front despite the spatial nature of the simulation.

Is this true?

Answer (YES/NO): NO